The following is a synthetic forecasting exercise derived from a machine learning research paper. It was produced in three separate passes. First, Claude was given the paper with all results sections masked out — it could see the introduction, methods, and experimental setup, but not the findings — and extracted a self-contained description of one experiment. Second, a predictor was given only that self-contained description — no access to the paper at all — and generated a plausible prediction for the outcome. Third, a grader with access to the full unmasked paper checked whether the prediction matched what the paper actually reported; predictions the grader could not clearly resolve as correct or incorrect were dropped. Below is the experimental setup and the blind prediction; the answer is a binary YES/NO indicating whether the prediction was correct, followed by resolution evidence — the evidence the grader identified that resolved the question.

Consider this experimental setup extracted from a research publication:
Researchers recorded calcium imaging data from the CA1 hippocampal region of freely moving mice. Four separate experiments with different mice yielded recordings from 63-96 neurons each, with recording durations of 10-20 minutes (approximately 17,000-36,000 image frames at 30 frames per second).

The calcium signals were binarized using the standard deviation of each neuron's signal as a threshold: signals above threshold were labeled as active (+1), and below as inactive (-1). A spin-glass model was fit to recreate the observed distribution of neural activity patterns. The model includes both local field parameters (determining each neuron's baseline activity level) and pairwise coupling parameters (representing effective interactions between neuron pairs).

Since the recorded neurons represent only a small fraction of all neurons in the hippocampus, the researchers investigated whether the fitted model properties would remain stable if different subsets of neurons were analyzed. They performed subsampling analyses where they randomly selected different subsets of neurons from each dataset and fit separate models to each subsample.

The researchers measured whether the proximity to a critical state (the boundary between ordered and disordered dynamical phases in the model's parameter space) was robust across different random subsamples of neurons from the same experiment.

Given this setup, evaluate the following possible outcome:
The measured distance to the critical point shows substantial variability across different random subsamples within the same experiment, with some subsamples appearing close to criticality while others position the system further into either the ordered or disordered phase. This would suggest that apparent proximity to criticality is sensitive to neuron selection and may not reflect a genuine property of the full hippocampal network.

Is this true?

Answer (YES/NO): NO